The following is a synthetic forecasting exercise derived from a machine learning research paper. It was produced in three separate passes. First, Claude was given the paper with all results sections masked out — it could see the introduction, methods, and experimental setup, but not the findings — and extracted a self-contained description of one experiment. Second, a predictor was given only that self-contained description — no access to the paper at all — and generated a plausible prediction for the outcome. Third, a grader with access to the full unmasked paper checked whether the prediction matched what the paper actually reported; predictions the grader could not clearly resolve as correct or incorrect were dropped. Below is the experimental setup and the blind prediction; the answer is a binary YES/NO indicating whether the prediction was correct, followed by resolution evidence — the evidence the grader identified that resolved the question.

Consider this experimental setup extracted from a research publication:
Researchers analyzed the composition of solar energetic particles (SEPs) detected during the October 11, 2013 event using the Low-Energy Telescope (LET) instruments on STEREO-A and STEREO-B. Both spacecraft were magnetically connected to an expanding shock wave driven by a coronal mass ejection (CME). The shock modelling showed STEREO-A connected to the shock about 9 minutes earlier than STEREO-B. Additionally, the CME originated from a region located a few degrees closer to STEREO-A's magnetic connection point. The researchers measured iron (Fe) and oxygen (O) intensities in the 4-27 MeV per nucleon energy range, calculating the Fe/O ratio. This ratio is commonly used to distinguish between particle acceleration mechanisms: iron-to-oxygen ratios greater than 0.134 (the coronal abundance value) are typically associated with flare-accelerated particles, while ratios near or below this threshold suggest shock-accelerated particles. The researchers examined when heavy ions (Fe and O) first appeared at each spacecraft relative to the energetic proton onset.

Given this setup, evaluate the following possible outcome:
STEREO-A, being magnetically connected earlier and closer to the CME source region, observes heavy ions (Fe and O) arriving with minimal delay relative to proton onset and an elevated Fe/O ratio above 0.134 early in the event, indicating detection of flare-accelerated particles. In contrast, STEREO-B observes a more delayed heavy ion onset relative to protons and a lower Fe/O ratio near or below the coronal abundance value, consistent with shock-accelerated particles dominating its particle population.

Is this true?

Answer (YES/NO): NO